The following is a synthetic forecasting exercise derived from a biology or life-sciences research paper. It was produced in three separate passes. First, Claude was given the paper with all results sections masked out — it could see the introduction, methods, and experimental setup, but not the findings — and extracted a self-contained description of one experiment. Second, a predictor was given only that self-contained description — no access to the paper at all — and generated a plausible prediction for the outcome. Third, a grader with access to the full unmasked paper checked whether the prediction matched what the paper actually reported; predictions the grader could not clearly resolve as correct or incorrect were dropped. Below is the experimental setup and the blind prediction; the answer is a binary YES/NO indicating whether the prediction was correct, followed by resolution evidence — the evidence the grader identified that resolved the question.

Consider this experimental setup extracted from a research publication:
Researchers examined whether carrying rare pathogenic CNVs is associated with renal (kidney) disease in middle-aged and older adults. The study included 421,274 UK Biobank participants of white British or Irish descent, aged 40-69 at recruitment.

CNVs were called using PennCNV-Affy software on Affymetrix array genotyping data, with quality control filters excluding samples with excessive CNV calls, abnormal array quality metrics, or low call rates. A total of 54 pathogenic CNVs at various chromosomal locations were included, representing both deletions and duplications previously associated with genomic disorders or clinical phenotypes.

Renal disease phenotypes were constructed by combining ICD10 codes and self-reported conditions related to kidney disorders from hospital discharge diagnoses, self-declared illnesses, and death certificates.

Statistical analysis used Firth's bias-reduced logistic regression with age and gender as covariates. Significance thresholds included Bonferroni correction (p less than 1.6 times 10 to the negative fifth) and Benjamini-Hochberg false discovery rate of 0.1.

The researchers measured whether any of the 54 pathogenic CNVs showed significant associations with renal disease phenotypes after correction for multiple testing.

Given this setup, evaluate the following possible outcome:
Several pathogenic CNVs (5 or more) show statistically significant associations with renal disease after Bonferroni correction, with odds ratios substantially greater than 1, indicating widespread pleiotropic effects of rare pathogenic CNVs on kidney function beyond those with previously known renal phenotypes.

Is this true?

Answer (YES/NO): NO